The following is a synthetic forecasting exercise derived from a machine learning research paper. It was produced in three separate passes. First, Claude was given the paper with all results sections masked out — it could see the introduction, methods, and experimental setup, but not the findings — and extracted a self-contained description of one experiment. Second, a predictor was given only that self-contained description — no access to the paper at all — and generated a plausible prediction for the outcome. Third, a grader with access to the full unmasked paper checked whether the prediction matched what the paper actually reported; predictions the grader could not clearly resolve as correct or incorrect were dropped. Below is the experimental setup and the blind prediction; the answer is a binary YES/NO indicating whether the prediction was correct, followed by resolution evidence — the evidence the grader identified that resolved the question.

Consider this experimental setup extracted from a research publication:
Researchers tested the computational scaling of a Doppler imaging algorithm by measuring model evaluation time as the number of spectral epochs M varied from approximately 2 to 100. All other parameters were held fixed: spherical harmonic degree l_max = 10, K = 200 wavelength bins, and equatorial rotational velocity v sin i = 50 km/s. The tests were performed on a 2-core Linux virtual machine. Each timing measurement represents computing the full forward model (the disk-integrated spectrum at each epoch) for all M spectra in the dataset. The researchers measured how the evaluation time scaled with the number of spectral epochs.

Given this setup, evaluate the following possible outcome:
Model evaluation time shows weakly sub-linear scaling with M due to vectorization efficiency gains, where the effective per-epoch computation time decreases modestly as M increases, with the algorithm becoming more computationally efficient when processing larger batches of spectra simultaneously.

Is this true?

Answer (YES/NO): NO